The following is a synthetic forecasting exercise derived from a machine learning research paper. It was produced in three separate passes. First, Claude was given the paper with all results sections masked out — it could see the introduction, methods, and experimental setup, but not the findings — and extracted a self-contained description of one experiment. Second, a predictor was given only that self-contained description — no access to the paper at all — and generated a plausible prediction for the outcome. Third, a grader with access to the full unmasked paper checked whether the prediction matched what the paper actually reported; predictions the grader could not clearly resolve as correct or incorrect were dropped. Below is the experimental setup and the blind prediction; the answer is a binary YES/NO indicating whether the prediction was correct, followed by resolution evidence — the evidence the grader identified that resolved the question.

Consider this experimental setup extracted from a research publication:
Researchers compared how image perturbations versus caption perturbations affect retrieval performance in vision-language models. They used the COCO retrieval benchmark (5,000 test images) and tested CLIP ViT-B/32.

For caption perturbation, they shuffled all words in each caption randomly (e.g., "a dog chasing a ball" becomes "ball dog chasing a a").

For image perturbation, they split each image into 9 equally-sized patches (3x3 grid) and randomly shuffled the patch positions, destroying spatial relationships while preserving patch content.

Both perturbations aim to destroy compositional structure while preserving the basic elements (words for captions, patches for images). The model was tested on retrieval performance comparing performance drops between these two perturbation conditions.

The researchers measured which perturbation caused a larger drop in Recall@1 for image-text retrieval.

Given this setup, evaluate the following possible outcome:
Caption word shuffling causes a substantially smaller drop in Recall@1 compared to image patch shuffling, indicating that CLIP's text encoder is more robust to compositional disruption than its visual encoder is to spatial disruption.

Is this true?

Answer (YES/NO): YES